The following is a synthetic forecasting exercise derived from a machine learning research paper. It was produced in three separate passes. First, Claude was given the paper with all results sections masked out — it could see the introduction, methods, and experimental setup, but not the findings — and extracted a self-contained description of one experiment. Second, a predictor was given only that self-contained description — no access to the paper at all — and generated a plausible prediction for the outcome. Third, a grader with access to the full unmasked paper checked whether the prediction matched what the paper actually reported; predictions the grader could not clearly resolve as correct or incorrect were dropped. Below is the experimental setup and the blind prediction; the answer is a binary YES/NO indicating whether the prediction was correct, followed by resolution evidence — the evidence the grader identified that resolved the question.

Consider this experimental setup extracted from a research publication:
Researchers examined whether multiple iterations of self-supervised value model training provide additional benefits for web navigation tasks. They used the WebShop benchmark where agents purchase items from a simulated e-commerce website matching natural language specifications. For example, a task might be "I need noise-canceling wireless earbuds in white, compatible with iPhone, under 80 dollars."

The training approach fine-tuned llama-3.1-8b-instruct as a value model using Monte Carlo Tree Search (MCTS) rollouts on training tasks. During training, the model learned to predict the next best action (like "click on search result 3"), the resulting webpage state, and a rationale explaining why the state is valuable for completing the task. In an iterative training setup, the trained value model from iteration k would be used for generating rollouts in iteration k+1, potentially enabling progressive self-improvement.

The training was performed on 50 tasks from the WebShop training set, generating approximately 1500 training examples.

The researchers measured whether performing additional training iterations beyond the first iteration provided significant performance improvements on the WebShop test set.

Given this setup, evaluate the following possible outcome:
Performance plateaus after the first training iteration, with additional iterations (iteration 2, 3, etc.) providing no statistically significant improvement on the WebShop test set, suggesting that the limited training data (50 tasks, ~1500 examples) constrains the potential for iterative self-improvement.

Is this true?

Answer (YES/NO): NO